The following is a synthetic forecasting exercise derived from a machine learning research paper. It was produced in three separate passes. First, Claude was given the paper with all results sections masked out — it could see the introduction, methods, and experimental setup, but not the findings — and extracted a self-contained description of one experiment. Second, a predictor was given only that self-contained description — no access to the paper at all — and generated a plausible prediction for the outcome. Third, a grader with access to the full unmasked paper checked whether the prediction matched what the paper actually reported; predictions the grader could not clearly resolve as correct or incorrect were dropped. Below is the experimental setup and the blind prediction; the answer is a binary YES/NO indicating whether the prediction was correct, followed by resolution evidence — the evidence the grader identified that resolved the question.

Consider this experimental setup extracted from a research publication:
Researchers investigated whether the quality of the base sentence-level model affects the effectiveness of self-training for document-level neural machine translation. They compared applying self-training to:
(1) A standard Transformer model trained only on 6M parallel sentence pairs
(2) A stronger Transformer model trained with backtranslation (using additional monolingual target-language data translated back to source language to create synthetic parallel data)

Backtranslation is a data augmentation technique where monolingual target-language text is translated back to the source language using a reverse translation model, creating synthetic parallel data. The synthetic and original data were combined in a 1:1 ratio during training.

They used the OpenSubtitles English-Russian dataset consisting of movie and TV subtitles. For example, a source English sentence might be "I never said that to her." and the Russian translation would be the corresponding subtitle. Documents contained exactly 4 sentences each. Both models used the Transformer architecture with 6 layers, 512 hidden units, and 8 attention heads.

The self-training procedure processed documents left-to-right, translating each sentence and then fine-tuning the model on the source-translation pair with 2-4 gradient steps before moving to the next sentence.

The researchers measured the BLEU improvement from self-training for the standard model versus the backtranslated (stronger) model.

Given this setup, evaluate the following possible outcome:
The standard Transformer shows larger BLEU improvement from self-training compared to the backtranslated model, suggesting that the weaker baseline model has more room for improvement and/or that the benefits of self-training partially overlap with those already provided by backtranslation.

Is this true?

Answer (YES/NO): NO